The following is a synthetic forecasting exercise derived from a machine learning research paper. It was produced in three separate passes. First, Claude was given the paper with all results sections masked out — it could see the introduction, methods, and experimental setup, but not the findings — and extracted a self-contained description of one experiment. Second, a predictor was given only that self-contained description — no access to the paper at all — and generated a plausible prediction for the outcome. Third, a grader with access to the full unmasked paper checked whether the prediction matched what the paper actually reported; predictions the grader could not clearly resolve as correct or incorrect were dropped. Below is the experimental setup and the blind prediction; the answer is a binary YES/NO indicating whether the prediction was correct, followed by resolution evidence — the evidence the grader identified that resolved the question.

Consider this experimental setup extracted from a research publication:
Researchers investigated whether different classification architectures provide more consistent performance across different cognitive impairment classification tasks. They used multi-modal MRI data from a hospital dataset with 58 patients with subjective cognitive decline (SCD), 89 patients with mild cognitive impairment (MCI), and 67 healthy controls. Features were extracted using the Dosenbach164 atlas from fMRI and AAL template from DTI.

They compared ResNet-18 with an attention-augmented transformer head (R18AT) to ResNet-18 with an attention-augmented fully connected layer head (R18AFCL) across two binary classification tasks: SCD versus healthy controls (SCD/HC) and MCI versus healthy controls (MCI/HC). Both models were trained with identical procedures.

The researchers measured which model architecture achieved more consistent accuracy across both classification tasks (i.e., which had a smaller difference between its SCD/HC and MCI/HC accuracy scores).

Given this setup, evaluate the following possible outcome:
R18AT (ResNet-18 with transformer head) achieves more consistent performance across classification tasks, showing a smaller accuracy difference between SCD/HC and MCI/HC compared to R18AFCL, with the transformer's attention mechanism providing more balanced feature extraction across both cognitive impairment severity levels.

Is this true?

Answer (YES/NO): NO